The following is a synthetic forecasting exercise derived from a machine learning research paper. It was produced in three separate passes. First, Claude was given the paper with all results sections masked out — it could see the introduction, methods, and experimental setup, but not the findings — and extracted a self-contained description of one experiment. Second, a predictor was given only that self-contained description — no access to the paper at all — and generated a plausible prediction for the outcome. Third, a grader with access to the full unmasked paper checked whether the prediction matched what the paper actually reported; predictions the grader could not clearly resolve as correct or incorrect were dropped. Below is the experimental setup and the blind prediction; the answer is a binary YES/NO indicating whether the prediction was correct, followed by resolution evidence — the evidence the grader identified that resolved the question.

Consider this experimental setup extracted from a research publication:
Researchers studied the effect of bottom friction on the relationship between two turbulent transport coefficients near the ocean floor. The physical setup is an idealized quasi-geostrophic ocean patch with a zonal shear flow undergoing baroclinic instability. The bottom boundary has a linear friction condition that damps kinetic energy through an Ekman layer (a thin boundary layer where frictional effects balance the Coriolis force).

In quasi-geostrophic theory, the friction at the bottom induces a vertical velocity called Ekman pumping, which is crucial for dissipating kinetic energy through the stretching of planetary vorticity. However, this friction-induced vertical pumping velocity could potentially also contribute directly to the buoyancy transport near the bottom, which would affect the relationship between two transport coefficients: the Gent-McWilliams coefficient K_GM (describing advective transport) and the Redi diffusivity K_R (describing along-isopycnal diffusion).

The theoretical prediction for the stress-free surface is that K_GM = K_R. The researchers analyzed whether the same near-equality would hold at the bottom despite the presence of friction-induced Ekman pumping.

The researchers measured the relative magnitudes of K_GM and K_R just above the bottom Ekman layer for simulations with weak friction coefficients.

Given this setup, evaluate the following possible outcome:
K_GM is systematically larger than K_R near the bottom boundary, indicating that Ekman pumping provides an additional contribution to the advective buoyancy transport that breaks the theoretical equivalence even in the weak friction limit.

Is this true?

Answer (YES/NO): NO